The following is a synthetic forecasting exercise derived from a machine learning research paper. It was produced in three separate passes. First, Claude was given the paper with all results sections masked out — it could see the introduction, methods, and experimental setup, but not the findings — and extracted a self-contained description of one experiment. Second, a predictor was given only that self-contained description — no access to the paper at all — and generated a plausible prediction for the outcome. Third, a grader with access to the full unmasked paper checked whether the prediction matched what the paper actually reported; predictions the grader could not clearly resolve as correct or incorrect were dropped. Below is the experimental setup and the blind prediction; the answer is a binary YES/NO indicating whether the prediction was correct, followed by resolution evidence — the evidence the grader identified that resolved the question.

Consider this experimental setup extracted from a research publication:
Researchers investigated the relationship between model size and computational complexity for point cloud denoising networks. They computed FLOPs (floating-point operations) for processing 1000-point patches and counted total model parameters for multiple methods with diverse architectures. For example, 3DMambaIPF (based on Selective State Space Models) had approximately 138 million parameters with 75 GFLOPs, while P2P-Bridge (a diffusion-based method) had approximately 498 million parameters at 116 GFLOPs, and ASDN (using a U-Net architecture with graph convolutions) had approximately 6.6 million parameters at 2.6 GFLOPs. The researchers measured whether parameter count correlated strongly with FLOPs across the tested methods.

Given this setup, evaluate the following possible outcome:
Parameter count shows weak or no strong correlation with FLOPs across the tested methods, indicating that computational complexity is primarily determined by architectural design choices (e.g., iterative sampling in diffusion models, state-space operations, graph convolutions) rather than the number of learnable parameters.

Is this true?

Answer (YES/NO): YES